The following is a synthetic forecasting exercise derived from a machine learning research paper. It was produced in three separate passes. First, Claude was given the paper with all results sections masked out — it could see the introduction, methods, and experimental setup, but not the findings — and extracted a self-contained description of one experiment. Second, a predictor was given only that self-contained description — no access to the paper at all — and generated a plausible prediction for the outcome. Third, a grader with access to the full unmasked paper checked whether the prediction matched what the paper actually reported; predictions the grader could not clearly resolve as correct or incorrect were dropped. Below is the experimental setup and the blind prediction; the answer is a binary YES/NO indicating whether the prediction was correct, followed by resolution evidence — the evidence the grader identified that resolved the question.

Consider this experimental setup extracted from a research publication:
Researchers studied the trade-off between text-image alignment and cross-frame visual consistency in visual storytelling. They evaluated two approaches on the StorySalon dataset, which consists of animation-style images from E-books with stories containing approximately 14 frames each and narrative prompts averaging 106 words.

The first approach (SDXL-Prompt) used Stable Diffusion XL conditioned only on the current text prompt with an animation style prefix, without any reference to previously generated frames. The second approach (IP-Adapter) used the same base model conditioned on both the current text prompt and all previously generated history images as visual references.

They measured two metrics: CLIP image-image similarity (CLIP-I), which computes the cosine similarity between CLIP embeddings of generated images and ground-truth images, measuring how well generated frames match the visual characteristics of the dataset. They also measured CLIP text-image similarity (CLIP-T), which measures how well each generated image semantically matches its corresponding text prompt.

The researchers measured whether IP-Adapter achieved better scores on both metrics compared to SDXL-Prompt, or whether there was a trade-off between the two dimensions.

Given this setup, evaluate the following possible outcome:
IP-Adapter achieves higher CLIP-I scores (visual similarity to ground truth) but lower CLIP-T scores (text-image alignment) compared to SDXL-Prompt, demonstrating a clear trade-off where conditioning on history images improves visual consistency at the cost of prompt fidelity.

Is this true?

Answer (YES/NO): YES